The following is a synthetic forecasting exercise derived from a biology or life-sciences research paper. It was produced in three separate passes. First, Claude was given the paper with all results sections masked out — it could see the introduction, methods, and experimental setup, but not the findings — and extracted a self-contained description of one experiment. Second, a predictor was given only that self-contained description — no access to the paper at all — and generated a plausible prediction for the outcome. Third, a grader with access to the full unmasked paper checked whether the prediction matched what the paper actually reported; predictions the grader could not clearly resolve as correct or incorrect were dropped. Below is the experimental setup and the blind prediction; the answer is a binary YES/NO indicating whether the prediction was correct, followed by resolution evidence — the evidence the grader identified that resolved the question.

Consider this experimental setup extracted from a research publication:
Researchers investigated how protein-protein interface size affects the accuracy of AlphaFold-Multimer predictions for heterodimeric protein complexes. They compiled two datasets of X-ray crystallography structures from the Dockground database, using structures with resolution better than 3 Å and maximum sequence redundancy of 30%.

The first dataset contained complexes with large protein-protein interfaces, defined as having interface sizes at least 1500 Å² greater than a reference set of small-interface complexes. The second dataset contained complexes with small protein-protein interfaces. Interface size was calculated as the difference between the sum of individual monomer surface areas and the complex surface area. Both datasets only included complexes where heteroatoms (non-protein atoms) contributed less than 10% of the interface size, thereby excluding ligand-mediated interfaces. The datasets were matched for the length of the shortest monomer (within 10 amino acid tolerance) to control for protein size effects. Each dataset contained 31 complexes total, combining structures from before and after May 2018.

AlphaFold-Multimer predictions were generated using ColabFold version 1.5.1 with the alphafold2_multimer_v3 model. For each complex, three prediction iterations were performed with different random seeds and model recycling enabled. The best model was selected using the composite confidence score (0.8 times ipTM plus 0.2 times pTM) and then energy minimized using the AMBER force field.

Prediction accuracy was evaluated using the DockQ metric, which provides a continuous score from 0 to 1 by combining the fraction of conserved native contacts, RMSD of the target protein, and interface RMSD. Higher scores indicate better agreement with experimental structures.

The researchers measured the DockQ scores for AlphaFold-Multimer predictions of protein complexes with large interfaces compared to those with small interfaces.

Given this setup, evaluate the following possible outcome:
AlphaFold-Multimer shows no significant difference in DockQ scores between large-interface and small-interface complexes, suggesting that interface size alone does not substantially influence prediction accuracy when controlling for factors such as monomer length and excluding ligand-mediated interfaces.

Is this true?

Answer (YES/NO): NO